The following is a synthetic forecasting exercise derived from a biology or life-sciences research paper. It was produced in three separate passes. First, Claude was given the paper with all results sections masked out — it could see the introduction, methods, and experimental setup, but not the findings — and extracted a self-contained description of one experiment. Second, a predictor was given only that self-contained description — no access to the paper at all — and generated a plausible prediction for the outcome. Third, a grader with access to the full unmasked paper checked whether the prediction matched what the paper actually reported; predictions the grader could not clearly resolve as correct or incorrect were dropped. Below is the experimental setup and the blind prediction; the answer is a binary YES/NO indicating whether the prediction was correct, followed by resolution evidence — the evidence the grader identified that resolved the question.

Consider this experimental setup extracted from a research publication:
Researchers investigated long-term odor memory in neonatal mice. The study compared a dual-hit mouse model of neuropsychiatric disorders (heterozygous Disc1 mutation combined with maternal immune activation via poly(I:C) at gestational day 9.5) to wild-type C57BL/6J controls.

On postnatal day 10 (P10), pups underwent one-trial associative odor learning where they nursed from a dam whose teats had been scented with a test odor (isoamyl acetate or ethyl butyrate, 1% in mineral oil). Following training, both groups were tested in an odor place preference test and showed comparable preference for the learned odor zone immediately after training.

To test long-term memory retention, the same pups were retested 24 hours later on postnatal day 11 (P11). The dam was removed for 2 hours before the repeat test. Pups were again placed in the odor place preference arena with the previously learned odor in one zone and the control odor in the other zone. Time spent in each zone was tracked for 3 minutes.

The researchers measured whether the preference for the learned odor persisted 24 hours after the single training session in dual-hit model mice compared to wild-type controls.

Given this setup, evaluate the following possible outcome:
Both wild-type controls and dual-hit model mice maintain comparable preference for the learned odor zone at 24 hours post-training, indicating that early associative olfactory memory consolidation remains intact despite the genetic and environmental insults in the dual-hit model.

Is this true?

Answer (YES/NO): NO